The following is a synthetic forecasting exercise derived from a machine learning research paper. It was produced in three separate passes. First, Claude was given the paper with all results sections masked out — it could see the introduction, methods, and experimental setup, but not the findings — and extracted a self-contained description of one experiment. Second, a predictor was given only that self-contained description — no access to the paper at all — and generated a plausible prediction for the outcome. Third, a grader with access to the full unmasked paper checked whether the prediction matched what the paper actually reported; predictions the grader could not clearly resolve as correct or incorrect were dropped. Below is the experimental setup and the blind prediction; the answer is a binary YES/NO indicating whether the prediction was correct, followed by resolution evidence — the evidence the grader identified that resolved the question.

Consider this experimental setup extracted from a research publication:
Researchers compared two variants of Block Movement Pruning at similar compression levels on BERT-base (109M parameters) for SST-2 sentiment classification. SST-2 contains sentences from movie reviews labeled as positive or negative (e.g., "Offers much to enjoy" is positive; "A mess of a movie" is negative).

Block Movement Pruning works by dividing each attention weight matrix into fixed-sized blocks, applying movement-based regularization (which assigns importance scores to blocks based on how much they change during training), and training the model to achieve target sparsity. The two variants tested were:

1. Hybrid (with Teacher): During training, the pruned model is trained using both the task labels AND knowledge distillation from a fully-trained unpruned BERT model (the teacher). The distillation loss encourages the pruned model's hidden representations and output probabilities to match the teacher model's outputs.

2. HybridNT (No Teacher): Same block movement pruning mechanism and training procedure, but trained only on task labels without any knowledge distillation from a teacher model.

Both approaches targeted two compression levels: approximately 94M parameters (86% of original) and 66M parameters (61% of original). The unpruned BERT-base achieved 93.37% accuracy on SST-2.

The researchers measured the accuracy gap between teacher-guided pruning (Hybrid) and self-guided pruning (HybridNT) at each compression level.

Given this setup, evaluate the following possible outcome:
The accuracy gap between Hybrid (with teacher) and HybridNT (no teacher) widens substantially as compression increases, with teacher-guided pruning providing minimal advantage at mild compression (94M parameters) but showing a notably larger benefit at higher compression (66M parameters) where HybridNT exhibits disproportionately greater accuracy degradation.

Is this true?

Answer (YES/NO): NO